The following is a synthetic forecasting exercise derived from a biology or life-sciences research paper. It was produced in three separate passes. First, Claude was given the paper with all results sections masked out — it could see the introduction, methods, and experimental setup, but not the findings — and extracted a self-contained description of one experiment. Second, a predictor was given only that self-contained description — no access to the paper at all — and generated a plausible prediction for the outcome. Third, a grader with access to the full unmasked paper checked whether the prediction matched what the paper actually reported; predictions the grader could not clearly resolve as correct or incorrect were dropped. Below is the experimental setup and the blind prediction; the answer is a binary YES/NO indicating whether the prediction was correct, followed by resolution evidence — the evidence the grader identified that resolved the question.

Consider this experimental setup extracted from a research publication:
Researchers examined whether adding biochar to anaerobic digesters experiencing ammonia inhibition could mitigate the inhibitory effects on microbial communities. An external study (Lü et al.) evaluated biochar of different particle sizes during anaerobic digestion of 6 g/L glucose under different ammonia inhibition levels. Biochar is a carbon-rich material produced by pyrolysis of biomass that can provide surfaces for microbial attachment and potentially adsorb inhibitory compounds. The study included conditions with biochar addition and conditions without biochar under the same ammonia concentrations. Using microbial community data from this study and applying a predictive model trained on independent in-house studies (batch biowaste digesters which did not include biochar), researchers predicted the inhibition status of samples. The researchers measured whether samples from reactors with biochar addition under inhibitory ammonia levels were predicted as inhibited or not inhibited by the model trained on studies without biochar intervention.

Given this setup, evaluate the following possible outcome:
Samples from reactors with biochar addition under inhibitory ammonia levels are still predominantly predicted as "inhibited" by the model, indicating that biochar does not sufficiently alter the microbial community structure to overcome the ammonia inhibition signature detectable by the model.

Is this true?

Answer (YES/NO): NO